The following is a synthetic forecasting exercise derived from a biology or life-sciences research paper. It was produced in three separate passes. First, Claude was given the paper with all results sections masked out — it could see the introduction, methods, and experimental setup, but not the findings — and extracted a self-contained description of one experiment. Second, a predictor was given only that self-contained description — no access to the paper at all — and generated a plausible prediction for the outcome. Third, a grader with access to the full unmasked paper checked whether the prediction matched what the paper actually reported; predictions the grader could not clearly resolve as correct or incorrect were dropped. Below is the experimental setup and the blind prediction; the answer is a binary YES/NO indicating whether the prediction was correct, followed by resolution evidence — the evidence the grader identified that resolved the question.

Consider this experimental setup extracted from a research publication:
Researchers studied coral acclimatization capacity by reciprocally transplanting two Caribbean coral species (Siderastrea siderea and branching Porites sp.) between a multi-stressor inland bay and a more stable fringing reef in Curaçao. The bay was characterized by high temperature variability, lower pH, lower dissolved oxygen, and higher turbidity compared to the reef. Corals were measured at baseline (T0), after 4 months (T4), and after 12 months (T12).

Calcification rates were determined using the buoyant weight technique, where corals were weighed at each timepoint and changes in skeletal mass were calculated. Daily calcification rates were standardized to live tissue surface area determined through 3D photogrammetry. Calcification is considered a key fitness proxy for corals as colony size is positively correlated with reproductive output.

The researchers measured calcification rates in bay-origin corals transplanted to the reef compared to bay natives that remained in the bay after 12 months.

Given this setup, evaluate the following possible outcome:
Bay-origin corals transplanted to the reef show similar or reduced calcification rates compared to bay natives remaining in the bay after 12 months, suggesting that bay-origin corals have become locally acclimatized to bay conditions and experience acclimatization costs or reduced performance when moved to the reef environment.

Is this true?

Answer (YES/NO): YES